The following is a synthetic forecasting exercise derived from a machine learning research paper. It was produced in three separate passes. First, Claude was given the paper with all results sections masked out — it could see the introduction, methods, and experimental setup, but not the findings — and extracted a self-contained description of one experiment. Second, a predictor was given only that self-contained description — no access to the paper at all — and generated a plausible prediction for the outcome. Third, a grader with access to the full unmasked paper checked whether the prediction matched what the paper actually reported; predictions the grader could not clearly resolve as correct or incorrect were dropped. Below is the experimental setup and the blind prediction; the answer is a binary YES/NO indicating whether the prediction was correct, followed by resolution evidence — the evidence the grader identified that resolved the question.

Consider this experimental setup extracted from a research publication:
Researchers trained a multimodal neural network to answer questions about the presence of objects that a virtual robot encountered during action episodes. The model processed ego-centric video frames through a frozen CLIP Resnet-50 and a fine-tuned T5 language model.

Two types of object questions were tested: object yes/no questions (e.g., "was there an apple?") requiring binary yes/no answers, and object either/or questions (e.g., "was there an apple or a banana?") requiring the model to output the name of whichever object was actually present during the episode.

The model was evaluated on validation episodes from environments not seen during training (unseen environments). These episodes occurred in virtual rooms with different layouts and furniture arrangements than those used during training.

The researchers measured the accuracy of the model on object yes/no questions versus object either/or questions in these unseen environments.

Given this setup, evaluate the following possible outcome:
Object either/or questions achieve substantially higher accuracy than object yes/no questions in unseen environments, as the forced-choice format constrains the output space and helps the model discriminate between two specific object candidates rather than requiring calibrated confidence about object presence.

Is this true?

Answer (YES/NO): YES